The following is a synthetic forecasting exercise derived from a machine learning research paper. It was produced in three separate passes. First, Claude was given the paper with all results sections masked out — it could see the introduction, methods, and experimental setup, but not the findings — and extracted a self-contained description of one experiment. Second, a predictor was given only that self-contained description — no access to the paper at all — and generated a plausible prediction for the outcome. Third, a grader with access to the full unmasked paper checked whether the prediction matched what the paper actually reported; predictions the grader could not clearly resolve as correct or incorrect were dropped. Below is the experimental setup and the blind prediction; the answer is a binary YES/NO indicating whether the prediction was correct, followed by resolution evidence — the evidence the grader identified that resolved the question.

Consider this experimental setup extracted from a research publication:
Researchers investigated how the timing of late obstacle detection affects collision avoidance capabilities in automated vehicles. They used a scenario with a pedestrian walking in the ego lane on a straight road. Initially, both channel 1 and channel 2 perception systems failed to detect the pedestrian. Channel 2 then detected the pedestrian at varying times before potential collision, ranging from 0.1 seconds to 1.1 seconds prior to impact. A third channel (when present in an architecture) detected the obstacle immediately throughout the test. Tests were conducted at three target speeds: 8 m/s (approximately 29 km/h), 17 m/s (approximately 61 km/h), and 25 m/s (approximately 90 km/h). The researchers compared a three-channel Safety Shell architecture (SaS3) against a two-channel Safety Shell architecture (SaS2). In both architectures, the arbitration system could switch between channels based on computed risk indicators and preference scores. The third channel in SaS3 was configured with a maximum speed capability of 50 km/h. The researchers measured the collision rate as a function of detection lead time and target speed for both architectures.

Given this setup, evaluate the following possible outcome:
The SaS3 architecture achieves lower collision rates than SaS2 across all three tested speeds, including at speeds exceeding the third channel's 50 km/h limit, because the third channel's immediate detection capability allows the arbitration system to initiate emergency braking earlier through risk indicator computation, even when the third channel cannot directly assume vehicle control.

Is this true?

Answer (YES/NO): YES